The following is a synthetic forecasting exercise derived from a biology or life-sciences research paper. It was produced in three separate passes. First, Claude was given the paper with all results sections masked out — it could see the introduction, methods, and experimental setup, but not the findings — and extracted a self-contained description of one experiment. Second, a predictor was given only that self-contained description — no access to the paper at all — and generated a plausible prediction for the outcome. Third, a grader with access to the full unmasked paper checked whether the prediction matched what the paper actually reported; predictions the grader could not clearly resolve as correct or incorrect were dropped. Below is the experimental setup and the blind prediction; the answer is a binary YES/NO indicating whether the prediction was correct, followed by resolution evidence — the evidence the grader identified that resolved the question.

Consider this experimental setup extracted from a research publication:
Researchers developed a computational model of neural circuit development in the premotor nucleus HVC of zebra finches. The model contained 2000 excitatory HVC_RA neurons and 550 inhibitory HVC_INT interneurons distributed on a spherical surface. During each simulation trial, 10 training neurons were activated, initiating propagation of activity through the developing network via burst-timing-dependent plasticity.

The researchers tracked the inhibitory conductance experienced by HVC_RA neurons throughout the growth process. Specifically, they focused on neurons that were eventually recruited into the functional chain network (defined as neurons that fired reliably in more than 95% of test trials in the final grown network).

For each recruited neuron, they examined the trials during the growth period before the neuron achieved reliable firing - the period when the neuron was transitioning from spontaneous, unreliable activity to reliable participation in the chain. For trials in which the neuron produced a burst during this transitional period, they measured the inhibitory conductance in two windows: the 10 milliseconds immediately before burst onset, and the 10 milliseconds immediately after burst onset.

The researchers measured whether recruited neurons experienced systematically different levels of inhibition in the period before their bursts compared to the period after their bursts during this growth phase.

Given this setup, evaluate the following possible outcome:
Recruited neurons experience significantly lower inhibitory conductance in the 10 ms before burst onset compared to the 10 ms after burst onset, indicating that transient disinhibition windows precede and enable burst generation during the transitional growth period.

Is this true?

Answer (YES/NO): NO